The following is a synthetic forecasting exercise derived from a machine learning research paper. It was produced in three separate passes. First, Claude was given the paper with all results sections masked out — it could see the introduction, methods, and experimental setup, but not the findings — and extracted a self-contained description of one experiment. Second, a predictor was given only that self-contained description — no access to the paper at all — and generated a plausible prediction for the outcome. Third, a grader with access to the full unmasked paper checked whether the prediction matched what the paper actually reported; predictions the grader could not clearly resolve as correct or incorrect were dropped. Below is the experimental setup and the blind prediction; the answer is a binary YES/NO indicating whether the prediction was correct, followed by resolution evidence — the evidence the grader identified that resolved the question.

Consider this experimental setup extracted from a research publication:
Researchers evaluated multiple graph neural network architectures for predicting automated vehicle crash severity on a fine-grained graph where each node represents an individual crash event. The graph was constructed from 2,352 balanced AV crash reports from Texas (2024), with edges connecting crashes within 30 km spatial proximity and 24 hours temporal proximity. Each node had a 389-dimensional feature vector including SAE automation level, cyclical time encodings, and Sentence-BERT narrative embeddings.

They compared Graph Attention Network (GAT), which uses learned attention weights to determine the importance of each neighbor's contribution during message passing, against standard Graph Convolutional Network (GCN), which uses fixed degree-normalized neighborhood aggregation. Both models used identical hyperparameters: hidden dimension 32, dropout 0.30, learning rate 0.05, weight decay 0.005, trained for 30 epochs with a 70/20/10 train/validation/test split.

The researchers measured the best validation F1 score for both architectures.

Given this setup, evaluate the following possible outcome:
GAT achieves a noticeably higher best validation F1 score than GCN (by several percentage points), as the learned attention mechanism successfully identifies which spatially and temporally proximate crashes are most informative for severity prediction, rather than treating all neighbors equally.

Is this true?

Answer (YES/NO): NO